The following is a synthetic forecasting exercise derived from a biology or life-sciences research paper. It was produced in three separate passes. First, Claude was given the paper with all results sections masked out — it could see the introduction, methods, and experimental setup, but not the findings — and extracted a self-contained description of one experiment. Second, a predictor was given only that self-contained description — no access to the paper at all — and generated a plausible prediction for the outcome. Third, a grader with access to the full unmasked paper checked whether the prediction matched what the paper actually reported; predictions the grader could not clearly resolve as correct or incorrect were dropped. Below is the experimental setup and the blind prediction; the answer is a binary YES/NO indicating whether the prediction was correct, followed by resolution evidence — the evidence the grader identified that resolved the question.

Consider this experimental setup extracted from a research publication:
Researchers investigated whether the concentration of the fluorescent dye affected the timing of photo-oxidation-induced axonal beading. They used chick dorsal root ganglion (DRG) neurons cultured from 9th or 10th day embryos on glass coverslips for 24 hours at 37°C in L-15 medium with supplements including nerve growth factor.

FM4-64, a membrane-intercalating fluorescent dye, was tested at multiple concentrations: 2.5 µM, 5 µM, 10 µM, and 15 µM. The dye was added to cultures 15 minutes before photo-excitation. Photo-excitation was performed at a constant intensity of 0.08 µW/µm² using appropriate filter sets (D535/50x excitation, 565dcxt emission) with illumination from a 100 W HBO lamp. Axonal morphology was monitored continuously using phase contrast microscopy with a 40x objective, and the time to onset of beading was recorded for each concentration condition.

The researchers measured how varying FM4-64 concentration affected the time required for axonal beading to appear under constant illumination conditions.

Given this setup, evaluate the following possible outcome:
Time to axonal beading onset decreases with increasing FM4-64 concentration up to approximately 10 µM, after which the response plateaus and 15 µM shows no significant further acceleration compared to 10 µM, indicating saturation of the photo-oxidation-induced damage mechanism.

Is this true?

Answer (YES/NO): NO